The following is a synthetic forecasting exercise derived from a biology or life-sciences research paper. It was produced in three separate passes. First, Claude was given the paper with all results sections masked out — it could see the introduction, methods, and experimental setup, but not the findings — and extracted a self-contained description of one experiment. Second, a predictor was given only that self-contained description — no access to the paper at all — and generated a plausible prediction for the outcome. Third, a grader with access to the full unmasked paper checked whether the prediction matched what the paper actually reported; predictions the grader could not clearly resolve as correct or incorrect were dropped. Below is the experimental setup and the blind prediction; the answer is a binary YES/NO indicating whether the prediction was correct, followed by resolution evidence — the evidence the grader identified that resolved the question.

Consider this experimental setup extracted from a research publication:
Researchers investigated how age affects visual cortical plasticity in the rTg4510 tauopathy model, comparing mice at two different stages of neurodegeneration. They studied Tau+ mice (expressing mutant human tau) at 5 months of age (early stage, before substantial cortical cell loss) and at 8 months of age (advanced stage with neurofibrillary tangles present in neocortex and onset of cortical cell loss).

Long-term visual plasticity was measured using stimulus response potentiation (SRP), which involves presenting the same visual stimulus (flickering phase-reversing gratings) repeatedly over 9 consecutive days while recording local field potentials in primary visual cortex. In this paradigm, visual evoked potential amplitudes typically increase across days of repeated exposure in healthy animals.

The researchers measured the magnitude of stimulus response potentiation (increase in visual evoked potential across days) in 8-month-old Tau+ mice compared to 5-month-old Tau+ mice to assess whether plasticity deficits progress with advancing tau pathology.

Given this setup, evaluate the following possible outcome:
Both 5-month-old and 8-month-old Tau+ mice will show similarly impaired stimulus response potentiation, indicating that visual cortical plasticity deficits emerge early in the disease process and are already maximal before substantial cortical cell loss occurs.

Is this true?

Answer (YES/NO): NO